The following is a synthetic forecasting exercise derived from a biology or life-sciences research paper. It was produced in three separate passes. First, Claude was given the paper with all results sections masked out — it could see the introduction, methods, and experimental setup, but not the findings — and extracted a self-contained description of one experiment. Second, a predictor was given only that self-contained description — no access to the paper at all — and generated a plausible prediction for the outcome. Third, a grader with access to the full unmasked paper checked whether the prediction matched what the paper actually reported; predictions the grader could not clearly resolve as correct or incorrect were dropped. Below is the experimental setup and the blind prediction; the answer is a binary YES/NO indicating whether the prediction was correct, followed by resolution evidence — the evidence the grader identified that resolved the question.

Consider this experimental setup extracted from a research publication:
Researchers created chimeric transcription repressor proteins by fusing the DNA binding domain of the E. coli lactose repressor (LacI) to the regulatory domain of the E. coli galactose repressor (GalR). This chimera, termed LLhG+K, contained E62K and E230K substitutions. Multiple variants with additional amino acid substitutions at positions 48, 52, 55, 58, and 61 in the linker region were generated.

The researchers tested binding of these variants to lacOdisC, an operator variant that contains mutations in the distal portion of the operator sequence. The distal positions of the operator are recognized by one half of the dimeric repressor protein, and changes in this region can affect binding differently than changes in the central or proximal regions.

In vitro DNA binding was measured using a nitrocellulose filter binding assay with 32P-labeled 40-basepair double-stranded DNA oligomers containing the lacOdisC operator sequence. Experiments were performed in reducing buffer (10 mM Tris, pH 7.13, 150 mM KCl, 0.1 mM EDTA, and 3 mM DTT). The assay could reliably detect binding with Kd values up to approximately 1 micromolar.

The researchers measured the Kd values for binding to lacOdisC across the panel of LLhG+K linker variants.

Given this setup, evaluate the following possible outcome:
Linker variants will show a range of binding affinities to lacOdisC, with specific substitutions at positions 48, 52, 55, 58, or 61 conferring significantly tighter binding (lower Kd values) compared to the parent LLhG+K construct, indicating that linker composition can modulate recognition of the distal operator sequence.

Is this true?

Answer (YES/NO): NO